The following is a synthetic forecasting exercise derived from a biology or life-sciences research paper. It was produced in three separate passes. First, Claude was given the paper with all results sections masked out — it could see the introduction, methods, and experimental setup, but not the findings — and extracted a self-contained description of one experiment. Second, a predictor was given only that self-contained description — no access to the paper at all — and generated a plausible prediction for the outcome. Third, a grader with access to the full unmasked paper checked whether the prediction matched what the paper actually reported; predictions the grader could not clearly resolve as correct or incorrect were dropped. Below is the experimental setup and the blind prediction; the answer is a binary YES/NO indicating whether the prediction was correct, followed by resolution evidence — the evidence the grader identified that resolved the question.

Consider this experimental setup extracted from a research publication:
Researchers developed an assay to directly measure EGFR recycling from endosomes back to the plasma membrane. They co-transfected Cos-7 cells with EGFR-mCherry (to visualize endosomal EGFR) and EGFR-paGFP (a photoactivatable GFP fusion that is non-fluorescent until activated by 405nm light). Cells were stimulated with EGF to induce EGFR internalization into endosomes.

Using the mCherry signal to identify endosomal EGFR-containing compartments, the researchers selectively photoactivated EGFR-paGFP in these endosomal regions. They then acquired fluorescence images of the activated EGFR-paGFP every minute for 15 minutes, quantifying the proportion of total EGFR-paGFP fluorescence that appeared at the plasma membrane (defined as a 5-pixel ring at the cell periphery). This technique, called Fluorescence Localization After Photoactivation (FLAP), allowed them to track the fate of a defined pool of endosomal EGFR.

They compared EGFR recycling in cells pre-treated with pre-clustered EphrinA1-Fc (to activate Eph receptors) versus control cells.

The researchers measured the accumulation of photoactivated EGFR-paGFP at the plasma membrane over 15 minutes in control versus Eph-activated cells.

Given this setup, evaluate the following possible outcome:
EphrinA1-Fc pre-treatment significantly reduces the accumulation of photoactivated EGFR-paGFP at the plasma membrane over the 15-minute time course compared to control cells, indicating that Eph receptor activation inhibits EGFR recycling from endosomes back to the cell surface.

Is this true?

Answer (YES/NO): YES